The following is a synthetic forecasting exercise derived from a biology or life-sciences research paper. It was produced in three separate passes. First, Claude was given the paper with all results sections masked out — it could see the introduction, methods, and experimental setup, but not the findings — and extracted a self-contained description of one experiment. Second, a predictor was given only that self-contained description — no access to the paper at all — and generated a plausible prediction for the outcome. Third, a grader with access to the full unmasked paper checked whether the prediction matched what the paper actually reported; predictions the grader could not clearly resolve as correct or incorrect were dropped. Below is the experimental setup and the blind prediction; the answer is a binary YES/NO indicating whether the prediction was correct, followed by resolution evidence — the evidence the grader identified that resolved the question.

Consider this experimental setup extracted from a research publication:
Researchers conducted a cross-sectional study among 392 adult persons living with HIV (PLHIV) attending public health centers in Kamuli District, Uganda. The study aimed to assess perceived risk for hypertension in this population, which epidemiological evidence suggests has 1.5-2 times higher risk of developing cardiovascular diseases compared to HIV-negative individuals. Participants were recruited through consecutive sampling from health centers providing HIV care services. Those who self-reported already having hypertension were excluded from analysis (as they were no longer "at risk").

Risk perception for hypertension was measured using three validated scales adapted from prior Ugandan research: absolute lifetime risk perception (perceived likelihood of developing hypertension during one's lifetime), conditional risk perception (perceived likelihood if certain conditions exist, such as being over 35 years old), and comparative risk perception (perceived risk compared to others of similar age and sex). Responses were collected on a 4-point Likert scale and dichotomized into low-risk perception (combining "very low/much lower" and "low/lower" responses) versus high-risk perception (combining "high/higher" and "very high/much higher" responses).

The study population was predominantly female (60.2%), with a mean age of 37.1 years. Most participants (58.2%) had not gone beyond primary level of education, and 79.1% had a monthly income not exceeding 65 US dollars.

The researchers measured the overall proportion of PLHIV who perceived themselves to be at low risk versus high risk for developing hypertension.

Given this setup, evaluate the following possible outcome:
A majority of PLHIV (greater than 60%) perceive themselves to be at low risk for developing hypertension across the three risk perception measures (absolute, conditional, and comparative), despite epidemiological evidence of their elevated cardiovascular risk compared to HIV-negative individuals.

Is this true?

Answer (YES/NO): YES